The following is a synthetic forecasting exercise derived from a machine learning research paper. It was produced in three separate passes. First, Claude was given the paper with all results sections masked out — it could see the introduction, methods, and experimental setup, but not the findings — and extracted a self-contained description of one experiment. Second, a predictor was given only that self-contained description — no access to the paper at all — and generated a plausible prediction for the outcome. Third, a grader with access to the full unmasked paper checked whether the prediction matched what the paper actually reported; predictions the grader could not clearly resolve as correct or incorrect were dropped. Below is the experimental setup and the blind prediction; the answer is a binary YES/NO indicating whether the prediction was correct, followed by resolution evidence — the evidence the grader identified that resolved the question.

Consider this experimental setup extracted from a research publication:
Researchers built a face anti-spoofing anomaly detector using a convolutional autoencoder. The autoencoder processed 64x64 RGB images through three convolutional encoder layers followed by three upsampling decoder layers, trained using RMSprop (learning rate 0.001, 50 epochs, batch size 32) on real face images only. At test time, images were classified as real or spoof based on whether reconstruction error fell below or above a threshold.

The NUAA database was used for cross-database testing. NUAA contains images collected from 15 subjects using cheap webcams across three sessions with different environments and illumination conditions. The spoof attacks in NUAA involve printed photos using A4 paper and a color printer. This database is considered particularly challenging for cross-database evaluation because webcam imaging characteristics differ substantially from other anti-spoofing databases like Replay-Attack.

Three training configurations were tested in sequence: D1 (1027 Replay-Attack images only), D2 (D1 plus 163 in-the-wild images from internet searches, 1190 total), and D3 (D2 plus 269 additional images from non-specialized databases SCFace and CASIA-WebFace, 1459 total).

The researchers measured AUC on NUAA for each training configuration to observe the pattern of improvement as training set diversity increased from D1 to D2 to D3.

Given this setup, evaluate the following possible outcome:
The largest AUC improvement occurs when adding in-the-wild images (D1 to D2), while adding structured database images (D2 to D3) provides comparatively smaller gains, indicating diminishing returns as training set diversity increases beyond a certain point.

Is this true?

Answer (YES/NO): YES